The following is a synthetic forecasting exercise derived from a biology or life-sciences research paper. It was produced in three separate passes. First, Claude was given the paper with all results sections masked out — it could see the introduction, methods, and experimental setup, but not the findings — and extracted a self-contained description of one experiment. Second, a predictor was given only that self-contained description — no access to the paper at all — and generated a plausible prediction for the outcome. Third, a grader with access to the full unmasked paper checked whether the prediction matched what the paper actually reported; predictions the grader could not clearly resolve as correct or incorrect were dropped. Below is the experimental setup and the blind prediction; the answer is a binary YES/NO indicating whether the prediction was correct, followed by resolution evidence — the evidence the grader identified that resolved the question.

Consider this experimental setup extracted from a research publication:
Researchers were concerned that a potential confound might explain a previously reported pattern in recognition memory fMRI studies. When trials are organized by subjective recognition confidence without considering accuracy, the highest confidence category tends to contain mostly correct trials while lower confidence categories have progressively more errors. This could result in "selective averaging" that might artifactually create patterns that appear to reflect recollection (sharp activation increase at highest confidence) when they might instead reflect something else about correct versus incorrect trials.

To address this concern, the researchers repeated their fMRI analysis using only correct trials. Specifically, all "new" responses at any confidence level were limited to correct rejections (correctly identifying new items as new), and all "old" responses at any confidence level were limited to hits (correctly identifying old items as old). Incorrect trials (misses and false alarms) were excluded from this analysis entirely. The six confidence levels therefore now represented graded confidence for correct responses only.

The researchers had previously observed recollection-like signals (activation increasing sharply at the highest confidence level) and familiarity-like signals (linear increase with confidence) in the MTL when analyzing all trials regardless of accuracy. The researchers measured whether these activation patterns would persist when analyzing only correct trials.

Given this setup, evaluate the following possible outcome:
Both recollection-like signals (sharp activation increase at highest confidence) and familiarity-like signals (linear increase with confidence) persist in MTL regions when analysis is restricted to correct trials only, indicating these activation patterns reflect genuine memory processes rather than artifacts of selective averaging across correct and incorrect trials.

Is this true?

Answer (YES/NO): YES